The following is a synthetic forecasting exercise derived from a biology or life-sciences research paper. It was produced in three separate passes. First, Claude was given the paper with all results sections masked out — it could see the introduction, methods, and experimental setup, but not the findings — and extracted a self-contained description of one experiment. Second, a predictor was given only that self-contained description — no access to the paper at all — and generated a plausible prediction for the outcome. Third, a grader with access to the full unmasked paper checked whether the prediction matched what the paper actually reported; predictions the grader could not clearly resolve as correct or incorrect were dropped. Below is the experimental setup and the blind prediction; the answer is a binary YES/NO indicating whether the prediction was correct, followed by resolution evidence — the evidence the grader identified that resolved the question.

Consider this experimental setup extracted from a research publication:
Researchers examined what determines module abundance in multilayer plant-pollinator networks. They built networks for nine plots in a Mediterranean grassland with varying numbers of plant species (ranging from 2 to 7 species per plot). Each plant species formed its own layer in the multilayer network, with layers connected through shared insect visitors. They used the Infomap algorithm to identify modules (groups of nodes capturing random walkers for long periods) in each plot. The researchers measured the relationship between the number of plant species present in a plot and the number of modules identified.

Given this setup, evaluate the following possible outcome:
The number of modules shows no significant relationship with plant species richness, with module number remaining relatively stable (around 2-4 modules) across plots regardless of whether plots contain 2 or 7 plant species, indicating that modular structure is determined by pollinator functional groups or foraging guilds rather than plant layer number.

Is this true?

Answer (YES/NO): NO